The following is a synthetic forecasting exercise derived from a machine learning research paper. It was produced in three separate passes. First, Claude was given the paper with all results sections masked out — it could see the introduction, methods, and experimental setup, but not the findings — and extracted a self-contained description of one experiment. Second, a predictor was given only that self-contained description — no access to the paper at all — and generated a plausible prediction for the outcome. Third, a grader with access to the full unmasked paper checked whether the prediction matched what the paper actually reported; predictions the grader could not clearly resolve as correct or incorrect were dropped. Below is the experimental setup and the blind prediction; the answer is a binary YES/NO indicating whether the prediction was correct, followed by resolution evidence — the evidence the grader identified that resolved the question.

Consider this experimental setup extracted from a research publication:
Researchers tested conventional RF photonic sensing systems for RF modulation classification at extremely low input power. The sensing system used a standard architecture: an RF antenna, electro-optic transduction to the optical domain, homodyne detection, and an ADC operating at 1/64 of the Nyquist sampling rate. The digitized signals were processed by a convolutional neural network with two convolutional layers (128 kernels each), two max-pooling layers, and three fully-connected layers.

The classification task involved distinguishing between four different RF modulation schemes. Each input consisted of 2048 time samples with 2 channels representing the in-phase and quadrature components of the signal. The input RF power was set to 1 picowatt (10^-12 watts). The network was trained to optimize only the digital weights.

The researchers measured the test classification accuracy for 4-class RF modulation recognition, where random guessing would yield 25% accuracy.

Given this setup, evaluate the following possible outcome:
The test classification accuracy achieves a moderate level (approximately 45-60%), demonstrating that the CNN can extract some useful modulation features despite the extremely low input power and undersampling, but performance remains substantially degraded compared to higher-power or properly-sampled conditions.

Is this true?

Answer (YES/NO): NO